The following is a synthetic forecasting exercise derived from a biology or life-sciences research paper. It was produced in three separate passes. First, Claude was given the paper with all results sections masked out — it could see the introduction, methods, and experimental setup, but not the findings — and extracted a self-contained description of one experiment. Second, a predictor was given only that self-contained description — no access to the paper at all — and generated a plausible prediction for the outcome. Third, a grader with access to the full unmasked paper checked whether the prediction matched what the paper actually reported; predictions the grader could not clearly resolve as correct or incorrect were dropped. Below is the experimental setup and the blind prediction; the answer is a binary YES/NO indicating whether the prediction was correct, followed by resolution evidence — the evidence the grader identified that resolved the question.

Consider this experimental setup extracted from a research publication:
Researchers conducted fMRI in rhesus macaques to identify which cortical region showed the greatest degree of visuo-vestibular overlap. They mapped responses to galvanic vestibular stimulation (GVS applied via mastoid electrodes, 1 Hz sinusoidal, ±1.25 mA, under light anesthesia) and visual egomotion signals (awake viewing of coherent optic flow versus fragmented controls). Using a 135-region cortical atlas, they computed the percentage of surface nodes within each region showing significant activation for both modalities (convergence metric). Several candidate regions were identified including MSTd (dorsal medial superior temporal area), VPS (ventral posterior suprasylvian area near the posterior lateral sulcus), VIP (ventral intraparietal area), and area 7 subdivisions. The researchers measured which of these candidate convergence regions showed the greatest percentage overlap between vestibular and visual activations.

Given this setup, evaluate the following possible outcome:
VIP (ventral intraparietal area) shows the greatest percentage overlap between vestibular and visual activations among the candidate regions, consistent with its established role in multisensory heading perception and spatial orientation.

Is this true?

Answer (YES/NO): NO